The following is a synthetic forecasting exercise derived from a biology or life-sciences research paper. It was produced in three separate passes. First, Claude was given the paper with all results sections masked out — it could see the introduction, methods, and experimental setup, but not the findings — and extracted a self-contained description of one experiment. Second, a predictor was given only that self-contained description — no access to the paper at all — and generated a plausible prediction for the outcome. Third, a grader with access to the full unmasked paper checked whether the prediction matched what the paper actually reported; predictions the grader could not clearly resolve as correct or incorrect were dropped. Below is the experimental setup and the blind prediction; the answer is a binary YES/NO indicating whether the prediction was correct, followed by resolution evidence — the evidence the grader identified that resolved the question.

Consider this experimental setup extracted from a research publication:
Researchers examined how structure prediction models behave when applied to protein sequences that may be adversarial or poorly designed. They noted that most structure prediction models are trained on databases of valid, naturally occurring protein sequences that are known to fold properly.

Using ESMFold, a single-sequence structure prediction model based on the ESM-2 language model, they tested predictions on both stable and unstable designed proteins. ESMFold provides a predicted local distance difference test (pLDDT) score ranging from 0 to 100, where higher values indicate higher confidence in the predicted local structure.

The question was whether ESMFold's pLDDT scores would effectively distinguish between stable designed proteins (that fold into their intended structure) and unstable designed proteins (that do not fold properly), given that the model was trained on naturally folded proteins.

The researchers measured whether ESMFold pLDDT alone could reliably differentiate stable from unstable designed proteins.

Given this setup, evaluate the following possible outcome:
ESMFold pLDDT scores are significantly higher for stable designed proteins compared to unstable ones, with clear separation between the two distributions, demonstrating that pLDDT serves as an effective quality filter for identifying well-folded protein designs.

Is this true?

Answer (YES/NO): NO